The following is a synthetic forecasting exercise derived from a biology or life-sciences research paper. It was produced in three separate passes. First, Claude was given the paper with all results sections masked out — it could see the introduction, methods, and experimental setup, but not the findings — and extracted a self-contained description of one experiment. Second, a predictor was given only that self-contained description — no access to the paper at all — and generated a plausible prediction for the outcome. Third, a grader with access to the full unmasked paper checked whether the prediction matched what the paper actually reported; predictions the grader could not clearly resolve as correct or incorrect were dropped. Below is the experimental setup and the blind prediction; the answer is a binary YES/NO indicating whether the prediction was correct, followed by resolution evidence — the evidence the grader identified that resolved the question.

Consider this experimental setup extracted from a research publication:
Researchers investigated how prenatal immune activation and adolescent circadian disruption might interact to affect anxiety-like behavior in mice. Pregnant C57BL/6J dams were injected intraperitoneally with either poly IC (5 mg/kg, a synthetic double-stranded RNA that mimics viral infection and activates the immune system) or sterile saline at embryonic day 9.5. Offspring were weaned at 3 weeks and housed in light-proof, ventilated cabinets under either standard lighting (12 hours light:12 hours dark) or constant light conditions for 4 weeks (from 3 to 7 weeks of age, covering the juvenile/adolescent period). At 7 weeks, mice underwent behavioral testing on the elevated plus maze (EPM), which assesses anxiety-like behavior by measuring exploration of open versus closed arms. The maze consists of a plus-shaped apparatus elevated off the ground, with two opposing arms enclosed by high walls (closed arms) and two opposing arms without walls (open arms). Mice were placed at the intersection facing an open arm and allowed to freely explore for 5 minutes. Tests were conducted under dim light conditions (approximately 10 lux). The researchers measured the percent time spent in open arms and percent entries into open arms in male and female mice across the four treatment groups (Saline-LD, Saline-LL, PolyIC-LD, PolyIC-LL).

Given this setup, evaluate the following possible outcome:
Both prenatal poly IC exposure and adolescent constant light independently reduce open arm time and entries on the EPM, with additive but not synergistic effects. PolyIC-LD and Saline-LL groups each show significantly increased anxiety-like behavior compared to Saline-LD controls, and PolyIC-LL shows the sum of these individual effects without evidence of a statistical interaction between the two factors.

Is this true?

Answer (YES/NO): NO